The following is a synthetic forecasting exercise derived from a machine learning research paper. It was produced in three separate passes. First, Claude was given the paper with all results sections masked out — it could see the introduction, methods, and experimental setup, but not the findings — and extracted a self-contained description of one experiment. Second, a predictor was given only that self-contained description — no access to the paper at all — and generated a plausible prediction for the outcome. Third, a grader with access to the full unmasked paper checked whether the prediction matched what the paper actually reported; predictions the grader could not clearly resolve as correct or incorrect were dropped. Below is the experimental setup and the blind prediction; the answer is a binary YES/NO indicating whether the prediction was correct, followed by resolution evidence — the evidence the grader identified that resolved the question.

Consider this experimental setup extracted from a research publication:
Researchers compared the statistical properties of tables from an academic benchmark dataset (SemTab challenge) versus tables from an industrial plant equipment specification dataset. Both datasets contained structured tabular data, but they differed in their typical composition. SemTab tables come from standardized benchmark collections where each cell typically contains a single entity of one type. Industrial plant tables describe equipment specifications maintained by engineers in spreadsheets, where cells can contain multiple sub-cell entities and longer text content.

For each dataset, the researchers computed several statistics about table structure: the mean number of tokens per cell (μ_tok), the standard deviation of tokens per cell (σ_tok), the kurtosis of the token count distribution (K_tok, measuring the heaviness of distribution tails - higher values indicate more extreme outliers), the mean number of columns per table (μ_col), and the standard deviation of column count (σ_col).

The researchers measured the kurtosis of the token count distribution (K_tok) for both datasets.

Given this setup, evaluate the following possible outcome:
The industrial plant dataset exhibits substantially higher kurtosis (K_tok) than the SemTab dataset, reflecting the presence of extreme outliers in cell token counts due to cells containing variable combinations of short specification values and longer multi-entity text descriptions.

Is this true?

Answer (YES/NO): YES